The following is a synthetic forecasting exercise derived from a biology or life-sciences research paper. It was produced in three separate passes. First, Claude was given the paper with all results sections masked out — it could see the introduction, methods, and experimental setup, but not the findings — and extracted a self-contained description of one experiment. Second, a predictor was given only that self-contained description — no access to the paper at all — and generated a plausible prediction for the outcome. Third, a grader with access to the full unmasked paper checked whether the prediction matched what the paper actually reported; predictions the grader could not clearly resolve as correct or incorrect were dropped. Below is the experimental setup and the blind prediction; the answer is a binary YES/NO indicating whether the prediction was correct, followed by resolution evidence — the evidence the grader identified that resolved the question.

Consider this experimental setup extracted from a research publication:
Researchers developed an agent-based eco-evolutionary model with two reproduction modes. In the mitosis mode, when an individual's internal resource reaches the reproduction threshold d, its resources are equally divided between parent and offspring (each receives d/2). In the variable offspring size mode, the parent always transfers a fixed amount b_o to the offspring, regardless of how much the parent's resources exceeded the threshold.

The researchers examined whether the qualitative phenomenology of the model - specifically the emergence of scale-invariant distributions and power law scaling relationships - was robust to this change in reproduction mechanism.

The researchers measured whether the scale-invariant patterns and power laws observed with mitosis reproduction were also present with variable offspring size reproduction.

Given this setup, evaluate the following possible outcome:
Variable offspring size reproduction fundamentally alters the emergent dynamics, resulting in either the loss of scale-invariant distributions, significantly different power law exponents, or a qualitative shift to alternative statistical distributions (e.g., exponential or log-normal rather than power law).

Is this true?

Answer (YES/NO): NO